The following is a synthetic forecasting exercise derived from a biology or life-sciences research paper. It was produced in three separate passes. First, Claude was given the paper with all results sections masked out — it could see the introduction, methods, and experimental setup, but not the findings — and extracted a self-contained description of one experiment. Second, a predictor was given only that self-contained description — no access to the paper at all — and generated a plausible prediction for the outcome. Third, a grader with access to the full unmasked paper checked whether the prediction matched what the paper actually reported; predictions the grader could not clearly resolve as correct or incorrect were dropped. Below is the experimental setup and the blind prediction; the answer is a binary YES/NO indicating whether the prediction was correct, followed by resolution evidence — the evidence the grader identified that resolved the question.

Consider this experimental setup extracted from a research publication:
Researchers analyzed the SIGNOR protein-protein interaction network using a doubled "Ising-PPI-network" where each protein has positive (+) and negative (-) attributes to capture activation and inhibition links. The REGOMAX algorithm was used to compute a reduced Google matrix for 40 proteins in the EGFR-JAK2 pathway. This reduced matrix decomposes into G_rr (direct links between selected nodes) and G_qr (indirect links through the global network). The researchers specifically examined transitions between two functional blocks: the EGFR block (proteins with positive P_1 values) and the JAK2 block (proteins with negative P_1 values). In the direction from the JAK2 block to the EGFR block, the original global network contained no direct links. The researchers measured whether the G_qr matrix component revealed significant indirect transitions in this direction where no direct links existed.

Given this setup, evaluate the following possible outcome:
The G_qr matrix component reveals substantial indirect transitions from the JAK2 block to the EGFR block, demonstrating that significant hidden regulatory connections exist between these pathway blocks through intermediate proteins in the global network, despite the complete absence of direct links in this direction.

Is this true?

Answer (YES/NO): YES